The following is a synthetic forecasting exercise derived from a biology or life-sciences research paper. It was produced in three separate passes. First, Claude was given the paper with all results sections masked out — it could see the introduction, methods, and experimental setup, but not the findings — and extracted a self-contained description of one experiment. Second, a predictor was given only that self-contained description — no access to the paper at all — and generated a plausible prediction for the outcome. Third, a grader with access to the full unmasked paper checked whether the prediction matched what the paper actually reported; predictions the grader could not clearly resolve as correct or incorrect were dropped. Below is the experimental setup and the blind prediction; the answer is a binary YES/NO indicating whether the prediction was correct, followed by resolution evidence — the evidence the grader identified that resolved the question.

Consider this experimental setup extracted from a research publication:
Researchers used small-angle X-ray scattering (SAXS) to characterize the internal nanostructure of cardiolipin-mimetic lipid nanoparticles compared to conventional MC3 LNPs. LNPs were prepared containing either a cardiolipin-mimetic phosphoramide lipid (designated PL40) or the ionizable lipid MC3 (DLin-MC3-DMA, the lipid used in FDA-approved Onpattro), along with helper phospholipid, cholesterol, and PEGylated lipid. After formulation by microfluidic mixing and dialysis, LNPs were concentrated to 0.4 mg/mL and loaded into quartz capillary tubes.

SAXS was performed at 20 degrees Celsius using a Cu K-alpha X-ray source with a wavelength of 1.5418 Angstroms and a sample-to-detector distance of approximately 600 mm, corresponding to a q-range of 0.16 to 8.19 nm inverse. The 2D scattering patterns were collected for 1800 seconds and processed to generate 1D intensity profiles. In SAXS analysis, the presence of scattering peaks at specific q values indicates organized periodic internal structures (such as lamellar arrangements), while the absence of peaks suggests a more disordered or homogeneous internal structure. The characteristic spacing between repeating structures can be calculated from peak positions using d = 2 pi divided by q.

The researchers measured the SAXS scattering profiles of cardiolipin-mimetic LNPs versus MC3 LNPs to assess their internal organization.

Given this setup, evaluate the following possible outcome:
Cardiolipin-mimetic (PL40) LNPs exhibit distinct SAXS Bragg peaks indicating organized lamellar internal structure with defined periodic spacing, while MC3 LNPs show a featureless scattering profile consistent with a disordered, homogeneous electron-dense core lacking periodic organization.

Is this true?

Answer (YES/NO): NO